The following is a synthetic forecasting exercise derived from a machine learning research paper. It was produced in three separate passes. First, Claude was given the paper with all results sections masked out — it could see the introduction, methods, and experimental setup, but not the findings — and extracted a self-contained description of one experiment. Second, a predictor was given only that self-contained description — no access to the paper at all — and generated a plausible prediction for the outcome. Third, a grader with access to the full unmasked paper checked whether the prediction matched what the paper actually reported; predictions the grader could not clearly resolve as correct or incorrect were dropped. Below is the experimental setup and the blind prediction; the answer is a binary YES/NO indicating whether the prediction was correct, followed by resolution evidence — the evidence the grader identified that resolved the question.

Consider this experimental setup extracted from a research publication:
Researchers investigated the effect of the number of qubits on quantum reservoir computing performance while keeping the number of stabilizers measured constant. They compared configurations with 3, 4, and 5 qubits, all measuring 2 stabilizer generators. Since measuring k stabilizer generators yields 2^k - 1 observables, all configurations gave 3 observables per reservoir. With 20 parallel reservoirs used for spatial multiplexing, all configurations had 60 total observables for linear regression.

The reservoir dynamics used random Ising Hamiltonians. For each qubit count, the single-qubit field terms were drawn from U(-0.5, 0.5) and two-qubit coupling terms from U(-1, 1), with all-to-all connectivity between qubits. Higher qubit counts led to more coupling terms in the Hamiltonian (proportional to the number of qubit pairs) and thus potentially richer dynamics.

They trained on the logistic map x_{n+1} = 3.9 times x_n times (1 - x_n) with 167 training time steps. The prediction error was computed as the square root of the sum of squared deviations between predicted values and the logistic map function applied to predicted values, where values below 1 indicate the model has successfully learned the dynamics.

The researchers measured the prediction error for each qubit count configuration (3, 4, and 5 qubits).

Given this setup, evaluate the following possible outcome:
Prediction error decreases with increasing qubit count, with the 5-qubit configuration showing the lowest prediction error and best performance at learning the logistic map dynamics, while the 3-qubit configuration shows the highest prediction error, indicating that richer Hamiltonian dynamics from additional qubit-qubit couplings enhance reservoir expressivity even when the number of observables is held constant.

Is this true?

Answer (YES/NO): NO